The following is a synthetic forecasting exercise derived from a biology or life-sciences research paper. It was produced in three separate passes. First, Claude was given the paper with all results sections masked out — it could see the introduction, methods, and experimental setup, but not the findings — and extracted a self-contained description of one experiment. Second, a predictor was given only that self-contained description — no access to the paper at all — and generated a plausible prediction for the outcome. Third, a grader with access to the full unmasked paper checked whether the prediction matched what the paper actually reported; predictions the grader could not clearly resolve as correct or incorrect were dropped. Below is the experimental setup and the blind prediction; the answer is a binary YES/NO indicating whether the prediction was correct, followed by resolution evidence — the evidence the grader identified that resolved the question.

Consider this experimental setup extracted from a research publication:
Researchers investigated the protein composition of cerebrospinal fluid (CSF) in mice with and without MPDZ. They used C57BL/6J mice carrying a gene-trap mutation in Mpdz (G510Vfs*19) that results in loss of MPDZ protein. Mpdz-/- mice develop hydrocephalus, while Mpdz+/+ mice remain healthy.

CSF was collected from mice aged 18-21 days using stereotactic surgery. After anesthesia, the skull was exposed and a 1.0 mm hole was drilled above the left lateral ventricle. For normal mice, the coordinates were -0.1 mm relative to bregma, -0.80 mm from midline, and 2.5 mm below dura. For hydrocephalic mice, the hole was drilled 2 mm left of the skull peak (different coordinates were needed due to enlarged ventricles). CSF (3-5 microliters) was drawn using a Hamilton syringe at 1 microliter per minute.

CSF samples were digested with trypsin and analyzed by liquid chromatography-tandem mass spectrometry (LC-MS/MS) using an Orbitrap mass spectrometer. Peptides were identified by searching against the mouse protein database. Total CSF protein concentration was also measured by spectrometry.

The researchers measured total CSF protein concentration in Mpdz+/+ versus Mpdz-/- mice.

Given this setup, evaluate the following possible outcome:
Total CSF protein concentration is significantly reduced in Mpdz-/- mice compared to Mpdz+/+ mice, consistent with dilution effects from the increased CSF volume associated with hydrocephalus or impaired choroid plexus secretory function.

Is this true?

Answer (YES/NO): NO